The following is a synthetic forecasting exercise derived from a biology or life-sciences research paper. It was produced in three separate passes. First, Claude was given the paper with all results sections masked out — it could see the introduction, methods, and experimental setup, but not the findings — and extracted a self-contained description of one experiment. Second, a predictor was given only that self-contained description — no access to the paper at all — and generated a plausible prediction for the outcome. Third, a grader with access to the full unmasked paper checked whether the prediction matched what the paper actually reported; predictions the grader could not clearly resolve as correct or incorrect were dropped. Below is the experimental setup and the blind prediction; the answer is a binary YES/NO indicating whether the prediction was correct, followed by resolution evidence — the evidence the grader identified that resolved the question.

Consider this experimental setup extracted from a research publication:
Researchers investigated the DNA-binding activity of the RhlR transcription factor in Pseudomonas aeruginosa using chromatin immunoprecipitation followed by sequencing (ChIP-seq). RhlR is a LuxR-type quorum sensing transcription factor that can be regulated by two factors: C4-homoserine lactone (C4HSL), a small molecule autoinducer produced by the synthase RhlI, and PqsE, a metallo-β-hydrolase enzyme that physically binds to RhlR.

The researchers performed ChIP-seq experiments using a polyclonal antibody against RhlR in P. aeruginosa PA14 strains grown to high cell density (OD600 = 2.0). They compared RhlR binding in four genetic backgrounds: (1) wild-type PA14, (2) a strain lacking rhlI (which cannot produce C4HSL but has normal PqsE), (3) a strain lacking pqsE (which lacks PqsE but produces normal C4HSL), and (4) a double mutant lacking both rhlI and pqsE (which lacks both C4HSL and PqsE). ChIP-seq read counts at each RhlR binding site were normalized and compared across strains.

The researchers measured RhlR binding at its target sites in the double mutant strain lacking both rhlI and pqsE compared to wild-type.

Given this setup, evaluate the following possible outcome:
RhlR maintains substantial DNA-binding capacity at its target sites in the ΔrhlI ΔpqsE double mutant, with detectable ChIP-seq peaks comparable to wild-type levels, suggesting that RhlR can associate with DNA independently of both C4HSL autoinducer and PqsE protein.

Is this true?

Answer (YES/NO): NO